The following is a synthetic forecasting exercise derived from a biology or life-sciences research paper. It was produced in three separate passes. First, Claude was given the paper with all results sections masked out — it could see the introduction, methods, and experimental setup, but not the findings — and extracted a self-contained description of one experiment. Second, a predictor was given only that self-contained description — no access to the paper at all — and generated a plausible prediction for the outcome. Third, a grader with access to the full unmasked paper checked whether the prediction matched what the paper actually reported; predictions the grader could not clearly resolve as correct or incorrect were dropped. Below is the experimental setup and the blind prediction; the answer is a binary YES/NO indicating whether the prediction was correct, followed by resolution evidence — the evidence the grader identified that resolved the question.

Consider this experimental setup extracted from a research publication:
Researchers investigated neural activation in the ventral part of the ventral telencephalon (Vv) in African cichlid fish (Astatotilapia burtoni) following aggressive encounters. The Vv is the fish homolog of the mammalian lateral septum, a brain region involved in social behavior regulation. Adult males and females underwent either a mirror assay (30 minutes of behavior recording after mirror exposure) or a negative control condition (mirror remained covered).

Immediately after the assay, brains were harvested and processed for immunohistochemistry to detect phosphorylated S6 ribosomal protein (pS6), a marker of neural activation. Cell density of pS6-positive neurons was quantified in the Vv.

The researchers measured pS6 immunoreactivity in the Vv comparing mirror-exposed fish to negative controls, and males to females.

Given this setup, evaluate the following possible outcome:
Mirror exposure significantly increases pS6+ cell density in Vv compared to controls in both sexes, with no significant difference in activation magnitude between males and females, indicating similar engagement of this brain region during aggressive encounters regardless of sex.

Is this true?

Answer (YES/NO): NO